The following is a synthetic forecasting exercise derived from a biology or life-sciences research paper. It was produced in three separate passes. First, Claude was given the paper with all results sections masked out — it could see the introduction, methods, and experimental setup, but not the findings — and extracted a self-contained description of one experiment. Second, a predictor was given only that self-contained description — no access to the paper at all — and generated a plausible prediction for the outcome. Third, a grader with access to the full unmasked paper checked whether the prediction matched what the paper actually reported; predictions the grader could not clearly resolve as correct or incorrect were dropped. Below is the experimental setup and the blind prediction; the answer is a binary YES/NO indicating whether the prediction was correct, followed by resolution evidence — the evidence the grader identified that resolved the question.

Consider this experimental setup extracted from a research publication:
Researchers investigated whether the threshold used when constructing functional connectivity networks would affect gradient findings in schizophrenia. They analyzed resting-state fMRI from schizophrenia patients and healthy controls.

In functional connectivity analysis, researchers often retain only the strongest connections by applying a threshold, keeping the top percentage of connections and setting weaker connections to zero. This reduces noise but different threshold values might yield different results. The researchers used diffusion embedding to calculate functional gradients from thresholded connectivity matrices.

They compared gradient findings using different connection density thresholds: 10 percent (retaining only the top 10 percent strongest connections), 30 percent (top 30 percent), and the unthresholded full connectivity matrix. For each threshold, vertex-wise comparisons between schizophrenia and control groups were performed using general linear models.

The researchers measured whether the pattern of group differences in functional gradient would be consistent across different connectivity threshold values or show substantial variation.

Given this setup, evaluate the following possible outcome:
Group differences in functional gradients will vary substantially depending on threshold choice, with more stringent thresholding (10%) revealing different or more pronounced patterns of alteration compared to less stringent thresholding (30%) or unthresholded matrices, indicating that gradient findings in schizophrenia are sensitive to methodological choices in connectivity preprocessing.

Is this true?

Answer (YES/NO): NO